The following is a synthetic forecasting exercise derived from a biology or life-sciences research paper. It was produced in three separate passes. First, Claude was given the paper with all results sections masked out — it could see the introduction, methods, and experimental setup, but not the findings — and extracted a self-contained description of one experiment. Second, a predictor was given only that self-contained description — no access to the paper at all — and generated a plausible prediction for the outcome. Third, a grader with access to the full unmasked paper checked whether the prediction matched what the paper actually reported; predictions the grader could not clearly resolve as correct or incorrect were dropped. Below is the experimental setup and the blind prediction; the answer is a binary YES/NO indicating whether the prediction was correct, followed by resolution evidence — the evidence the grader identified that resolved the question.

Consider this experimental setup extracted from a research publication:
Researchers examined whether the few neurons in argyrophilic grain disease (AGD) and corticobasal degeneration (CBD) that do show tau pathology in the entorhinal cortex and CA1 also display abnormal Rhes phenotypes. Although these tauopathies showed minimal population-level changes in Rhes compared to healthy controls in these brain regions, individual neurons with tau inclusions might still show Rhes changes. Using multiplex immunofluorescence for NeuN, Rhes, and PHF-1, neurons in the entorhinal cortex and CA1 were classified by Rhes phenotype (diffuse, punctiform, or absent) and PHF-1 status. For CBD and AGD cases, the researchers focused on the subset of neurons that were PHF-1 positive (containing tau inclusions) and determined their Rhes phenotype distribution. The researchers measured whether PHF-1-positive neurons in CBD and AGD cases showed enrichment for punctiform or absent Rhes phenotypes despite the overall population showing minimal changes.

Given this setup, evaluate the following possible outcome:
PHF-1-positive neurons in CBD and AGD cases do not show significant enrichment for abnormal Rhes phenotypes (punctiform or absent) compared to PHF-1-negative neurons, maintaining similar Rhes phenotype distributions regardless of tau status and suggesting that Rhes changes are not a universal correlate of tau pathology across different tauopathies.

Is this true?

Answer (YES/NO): NO